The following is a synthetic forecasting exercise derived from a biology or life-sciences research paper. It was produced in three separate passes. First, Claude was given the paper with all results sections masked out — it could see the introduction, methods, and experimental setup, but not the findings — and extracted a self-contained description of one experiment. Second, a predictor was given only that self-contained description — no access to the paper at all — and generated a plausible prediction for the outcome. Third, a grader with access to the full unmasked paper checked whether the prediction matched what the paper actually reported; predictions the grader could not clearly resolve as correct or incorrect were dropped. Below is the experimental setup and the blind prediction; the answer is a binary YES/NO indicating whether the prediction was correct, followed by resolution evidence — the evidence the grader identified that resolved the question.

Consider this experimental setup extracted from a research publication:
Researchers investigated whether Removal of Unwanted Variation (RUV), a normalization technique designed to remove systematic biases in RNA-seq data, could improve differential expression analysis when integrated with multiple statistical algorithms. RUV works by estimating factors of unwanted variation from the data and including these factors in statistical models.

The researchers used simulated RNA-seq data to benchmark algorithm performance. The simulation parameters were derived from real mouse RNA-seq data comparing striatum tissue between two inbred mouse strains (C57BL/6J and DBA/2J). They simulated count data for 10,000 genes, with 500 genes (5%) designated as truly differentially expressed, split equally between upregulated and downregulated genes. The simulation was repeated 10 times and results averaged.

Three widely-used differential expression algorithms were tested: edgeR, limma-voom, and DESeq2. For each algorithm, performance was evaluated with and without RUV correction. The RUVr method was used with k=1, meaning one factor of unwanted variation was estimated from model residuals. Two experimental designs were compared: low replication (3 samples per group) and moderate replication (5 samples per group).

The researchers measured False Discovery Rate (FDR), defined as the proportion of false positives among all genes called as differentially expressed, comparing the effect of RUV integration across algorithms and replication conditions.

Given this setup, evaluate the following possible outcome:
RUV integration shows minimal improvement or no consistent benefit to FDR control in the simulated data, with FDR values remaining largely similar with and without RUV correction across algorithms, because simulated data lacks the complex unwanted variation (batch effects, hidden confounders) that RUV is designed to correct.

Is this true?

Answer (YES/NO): NO